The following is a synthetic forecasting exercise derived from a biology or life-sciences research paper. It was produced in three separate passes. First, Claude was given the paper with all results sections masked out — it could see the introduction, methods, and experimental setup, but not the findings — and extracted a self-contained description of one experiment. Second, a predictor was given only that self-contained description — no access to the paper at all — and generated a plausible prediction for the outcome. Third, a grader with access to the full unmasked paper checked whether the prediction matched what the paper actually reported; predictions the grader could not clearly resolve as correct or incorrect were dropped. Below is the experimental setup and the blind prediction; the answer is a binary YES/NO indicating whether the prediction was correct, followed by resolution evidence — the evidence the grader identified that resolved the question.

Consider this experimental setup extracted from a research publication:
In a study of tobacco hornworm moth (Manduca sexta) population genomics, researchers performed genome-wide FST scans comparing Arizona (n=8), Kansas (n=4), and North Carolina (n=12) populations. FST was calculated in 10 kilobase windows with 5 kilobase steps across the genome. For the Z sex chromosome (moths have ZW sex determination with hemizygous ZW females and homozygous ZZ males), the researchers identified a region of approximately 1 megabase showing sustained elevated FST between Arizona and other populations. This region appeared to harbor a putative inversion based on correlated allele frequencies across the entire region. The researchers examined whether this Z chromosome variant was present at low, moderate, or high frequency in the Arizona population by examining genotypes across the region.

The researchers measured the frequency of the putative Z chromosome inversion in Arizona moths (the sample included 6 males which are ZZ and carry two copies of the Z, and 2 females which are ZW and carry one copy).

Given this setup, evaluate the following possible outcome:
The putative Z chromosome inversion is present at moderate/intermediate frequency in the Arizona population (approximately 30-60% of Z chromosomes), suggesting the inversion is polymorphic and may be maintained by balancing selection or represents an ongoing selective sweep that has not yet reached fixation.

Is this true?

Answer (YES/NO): NO